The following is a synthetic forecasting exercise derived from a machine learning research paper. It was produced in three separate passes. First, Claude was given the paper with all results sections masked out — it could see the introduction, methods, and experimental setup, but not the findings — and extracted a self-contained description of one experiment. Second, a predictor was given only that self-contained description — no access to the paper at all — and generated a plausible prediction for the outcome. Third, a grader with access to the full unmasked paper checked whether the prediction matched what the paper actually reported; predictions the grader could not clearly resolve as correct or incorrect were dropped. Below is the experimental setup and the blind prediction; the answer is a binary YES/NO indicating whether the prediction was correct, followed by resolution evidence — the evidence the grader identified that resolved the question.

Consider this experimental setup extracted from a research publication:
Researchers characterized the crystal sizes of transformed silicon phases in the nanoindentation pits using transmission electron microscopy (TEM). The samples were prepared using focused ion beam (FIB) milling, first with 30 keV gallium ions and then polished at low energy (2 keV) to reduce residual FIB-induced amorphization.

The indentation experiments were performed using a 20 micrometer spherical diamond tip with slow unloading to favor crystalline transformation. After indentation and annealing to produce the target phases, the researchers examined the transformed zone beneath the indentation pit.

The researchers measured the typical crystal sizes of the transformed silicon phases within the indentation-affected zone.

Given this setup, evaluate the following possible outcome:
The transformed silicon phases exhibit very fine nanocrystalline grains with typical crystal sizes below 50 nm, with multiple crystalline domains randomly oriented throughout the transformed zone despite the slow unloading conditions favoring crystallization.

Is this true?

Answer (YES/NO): NO